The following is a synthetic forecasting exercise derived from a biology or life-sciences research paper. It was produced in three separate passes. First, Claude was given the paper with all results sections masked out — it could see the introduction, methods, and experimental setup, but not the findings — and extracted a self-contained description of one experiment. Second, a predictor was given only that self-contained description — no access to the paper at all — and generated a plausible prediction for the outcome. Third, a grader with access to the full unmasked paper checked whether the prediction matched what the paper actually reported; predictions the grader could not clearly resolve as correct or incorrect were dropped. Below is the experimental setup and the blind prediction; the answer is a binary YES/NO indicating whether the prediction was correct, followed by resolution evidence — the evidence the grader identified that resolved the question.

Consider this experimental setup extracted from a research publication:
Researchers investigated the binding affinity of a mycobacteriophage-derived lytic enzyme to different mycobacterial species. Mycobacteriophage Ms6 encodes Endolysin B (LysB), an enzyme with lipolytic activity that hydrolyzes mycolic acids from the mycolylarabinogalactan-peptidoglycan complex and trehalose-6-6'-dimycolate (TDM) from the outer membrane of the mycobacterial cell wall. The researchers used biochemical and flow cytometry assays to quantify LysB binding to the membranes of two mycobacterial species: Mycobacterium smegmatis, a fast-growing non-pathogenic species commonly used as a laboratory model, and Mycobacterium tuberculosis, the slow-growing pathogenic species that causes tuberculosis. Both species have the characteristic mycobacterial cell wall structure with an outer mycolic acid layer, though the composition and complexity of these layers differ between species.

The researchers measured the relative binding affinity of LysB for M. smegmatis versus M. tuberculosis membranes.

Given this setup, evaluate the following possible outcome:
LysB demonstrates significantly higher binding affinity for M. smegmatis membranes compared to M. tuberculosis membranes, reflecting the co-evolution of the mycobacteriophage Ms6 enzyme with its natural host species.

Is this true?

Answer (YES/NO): NO